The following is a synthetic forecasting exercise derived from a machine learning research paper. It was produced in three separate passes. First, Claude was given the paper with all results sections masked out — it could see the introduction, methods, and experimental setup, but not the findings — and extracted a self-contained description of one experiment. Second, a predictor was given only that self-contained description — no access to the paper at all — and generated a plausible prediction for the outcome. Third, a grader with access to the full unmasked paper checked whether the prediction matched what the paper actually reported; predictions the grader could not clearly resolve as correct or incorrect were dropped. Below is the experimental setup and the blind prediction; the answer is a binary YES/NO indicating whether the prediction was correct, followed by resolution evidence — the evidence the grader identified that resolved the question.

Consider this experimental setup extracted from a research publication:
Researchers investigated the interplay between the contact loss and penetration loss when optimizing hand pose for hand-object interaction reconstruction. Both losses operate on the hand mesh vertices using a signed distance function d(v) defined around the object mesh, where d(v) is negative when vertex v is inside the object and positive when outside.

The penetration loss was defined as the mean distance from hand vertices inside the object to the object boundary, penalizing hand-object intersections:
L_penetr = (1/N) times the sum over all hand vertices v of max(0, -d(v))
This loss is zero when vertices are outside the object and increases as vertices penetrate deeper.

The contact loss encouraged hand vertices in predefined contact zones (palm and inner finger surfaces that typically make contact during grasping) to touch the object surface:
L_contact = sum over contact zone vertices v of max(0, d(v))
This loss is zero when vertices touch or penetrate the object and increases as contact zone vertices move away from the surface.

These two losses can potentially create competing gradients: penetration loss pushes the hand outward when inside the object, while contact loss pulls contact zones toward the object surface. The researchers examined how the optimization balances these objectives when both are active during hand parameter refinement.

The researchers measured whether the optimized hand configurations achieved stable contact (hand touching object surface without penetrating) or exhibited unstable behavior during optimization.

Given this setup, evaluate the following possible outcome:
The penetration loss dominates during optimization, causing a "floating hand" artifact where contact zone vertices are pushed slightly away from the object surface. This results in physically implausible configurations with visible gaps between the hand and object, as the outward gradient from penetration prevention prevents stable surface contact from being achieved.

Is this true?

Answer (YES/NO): NO